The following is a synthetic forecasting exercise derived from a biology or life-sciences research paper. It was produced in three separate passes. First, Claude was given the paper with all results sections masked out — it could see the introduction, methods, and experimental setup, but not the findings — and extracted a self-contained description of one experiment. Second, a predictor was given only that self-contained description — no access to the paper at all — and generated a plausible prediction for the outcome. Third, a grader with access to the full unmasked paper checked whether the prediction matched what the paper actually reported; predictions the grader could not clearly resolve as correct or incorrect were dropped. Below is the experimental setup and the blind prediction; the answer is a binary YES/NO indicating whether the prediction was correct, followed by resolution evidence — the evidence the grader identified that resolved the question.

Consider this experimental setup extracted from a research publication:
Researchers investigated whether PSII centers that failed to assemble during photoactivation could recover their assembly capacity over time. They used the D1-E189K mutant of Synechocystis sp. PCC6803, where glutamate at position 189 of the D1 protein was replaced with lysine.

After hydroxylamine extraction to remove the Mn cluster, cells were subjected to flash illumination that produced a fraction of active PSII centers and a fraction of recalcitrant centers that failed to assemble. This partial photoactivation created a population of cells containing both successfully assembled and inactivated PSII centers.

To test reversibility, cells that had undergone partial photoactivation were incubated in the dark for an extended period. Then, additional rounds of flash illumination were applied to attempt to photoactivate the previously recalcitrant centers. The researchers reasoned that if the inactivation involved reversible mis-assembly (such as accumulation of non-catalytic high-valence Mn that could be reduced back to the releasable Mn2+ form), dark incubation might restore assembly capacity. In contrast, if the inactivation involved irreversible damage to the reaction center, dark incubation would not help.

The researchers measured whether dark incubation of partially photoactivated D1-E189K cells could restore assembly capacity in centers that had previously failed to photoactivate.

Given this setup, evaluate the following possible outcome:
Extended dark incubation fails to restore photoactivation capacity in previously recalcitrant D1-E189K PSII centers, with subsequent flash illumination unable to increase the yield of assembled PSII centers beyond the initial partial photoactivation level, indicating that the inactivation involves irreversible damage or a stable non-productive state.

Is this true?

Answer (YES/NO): NO